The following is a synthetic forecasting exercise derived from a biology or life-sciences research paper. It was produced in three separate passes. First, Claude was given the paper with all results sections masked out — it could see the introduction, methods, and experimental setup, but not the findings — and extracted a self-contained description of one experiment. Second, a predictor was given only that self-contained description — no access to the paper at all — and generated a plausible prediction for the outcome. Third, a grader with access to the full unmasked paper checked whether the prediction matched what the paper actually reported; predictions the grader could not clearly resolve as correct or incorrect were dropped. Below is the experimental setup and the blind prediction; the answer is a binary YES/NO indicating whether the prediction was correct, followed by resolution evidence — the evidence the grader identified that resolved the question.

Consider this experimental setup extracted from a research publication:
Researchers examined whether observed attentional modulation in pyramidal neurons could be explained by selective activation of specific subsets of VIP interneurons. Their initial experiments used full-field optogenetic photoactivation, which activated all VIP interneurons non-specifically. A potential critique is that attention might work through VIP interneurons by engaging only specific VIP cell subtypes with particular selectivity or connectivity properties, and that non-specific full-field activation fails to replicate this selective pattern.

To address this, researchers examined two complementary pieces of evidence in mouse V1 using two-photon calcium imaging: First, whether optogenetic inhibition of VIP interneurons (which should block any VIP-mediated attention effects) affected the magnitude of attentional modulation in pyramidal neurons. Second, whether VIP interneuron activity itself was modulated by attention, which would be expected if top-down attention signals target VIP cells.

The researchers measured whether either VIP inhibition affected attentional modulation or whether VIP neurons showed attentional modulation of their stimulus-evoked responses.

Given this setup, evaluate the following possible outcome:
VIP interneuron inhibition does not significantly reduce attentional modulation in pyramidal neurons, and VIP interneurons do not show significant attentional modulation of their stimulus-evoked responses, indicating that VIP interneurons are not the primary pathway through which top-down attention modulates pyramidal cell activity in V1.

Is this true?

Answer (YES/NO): YES